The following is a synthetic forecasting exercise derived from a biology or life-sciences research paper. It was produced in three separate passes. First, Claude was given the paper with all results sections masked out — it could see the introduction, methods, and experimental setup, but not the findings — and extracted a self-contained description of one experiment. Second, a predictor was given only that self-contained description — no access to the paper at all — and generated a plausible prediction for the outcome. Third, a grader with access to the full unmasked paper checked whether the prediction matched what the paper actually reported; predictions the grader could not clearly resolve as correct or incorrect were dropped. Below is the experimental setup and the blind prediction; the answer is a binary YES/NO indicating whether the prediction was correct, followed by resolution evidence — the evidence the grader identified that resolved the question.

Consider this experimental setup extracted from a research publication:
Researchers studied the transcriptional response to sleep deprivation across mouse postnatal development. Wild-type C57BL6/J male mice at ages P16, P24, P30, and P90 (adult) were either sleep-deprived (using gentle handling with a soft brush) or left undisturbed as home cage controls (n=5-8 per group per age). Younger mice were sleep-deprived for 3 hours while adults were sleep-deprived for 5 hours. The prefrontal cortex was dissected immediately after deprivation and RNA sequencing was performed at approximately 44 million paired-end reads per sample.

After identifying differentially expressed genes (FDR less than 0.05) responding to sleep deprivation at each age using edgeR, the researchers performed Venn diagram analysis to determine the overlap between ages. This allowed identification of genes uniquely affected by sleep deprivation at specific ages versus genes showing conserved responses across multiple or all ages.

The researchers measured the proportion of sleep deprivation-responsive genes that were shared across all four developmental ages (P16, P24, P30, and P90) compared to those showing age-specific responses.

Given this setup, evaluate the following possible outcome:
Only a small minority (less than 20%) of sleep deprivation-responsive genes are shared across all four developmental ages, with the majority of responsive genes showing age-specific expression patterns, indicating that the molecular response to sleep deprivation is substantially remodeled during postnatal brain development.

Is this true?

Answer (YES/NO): YES